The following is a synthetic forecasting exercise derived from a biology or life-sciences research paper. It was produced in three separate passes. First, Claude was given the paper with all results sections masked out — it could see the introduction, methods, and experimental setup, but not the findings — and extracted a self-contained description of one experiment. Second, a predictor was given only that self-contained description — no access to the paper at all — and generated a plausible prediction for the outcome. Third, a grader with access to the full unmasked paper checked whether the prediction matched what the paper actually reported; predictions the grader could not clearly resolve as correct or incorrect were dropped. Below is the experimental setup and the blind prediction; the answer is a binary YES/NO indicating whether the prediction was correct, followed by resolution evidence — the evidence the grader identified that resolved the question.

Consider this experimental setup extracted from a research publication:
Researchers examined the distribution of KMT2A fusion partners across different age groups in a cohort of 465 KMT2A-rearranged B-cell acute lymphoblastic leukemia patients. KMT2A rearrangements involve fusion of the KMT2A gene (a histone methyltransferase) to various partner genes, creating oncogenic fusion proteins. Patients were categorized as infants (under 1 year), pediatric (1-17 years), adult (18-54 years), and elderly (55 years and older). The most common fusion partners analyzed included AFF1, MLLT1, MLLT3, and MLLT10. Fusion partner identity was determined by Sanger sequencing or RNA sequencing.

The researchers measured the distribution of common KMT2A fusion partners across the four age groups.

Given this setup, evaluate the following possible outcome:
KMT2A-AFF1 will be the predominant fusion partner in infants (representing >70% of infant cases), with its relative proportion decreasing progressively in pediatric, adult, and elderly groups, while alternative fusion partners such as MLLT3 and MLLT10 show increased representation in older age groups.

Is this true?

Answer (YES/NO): NO